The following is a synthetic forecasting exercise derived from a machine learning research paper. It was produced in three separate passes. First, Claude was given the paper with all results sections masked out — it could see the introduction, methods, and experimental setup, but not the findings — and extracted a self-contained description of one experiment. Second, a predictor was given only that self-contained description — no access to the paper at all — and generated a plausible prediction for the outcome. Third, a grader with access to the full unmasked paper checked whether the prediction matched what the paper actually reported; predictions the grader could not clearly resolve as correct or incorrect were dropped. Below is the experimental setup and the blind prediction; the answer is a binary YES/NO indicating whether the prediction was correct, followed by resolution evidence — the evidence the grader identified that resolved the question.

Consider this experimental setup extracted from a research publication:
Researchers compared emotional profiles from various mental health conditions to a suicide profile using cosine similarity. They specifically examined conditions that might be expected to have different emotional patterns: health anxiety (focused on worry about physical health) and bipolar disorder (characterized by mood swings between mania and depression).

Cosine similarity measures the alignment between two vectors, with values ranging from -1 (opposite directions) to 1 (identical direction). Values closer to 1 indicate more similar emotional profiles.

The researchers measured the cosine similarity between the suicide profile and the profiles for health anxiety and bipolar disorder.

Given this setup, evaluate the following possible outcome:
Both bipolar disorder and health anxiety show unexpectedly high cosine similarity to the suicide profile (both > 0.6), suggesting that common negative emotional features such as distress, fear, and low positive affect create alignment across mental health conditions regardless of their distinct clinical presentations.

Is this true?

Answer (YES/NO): NO